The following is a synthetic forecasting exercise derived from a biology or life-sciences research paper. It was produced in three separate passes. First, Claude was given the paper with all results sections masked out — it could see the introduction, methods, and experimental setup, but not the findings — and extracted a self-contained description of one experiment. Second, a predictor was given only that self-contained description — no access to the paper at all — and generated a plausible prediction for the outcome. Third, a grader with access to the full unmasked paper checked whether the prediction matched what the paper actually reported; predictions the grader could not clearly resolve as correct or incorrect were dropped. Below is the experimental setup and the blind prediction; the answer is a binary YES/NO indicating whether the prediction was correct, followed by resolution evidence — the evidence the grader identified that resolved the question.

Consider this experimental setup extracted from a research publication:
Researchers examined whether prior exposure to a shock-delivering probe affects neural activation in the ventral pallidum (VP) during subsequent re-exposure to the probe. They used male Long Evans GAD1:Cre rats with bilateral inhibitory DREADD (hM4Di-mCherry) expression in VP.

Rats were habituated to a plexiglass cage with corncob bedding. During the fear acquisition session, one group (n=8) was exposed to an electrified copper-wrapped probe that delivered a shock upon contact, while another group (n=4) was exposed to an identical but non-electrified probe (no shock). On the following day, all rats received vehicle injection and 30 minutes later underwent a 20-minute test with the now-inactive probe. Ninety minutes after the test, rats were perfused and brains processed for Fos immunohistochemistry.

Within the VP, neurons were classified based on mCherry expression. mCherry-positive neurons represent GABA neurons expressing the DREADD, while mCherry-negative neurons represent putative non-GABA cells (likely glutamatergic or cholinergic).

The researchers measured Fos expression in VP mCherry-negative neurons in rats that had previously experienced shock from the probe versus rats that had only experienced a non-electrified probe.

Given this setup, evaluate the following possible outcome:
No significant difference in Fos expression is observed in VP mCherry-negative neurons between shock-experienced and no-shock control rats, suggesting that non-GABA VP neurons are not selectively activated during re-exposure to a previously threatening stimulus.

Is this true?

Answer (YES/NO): YES